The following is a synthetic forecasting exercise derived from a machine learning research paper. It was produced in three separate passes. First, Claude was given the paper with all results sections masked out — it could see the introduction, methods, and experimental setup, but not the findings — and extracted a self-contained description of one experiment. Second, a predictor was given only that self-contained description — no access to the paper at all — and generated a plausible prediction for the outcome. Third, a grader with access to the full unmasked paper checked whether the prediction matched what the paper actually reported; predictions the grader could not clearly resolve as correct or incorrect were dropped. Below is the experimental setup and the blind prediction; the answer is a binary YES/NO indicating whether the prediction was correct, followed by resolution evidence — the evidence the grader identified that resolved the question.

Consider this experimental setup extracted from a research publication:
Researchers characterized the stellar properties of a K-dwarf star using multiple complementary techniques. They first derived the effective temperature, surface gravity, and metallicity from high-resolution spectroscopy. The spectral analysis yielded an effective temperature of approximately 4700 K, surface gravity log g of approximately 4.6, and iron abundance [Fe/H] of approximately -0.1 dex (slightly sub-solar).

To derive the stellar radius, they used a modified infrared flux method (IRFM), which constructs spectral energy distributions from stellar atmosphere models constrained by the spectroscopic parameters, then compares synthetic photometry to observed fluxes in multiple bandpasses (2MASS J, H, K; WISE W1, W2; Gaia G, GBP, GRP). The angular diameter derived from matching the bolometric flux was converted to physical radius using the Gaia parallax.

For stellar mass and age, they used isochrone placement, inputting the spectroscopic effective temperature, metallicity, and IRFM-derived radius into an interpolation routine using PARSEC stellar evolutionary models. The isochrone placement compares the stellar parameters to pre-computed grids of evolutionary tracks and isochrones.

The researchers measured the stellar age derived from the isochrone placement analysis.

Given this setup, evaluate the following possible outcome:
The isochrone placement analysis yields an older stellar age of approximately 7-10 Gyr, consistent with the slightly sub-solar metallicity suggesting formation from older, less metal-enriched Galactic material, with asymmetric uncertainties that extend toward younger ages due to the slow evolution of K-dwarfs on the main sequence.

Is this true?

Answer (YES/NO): NO